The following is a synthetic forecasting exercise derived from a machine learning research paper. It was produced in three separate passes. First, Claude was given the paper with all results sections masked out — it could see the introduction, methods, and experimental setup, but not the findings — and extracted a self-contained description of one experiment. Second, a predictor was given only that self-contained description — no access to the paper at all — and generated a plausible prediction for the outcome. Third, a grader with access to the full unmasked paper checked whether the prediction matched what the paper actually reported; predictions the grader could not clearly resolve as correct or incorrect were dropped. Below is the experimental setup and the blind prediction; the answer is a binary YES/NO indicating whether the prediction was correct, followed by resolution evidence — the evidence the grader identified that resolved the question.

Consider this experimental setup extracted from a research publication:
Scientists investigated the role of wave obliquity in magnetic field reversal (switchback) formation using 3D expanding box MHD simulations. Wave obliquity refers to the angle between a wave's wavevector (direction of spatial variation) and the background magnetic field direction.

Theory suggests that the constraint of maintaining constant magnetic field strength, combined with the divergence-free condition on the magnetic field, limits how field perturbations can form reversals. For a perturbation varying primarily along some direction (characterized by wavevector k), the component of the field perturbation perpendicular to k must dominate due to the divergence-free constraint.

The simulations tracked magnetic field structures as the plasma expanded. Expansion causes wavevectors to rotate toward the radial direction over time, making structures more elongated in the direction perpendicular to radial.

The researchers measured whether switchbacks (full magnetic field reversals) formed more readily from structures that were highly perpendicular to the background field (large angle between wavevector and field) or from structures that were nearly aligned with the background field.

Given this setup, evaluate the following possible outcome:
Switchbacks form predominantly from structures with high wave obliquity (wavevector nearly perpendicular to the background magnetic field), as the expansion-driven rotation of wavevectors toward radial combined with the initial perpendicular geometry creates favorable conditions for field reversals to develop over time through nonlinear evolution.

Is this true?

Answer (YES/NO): YES